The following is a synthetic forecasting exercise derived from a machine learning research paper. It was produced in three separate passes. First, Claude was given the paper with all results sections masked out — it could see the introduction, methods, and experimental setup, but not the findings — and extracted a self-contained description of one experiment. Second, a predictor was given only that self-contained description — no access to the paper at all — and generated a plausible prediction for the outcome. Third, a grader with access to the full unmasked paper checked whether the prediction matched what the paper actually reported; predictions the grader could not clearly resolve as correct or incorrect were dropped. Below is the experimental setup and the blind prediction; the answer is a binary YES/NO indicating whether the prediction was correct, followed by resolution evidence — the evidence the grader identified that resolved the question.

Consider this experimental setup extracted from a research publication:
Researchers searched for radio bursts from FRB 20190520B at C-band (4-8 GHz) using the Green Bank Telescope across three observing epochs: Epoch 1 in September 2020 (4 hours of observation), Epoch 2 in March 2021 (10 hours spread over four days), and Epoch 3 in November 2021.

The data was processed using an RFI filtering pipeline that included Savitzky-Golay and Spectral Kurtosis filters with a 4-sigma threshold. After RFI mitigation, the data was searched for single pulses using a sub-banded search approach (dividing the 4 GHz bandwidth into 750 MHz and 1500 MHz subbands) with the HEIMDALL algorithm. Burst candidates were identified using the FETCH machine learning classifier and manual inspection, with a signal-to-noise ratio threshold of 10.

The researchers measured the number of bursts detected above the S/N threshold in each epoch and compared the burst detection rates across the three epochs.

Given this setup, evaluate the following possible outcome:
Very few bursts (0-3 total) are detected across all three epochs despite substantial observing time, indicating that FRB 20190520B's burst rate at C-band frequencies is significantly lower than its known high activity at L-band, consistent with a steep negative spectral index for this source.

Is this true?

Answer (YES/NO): NO